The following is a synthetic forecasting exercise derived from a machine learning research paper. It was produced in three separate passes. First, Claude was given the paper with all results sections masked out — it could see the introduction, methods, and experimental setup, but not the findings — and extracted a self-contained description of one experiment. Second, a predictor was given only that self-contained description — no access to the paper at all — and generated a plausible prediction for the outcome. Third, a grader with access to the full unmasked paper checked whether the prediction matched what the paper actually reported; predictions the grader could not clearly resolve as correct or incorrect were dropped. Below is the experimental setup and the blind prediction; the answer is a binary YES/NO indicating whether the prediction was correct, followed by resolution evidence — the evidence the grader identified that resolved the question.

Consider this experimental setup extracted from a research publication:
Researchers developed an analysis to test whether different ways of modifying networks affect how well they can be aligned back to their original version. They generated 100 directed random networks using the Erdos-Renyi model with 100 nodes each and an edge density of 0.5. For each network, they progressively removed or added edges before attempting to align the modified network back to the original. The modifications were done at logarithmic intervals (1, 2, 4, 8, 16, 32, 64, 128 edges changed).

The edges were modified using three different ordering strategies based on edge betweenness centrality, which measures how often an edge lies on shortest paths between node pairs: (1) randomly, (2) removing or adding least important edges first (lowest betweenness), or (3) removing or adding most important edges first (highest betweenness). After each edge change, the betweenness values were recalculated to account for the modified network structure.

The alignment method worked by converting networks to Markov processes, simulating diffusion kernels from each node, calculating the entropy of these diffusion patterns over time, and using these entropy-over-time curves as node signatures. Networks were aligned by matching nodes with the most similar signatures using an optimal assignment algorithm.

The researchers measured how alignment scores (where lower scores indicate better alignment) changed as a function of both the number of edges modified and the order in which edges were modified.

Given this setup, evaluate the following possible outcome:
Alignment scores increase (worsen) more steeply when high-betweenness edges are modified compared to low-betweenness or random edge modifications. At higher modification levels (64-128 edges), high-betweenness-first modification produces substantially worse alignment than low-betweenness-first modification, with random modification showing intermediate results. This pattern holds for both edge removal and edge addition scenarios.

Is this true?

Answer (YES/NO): NO